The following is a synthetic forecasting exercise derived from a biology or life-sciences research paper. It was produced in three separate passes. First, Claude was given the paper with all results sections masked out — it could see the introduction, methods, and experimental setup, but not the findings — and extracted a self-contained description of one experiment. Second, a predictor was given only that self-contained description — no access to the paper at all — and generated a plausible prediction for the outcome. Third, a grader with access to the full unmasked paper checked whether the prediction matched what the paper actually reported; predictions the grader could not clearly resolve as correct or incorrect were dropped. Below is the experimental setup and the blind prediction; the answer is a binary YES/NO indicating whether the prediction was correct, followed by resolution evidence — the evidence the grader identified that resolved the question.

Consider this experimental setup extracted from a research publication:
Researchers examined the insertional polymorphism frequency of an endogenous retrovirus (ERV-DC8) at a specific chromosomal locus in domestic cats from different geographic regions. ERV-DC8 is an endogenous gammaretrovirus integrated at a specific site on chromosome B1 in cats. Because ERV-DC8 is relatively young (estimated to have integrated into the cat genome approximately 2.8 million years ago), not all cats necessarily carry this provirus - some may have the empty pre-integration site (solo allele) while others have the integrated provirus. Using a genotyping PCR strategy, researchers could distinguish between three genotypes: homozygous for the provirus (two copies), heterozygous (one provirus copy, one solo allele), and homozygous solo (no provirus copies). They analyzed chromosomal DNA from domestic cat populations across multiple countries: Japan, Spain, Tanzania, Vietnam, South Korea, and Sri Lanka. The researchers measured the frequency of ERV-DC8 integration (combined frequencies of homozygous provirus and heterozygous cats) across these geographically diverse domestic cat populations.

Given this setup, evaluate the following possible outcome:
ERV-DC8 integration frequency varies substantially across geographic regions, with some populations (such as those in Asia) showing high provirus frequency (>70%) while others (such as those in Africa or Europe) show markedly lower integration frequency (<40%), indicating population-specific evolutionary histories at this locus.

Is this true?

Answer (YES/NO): NO